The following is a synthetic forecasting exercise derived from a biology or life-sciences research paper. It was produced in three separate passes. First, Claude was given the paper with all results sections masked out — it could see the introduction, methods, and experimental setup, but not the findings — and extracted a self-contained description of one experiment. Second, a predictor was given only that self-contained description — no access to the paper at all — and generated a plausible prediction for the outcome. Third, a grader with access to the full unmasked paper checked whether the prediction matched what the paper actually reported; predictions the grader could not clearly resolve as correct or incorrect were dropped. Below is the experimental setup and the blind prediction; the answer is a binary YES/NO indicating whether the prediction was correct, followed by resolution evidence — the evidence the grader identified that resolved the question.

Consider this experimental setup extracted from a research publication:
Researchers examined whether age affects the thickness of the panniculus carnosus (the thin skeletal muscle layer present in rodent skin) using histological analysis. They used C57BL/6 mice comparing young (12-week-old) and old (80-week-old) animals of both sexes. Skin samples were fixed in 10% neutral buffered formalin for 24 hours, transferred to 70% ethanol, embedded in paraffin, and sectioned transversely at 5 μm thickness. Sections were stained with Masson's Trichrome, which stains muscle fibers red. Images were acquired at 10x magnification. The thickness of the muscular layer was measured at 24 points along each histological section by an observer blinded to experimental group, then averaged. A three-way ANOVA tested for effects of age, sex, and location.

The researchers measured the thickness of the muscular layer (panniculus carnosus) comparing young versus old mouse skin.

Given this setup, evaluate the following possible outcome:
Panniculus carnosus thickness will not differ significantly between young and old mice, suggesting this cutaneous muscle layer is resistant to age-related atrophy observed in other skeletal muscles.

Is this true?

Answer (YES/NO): YES